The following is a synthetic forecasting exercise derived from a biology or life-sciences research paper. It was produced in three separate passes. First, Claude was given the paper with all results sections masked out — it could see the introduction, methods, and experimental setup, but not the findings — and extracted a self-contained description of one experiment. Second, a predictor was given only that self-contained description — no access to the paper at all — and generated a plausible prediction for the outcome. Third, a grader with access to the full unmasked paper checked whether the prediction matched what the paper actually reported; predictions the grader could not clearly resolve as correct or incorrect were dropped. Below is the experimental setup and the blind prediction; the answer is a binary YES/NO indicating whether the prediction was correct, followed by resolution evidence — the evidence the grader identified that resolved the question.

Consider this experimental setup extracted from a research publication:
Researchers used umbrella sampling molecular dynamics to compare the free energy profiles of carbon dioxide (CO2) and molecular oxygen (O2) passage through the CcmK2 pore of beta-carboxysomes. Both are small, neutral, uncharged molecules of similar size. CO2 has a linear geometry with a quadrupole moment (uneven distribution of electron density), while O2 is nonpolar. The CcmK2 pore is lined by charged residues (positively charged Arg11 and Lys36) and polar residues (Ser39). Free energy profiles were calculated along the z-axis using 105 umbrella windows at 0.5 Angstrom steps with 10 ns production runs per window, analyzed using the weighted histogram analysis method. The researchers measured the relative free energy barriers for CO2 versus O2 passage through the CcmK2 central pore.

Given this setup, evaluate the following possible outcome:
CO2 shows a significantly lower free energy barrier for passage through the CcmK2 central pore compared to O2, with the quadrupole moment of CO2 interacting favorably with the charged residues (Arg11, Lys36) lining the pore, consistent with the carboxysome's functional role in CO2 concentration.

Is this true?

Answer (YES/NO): NO